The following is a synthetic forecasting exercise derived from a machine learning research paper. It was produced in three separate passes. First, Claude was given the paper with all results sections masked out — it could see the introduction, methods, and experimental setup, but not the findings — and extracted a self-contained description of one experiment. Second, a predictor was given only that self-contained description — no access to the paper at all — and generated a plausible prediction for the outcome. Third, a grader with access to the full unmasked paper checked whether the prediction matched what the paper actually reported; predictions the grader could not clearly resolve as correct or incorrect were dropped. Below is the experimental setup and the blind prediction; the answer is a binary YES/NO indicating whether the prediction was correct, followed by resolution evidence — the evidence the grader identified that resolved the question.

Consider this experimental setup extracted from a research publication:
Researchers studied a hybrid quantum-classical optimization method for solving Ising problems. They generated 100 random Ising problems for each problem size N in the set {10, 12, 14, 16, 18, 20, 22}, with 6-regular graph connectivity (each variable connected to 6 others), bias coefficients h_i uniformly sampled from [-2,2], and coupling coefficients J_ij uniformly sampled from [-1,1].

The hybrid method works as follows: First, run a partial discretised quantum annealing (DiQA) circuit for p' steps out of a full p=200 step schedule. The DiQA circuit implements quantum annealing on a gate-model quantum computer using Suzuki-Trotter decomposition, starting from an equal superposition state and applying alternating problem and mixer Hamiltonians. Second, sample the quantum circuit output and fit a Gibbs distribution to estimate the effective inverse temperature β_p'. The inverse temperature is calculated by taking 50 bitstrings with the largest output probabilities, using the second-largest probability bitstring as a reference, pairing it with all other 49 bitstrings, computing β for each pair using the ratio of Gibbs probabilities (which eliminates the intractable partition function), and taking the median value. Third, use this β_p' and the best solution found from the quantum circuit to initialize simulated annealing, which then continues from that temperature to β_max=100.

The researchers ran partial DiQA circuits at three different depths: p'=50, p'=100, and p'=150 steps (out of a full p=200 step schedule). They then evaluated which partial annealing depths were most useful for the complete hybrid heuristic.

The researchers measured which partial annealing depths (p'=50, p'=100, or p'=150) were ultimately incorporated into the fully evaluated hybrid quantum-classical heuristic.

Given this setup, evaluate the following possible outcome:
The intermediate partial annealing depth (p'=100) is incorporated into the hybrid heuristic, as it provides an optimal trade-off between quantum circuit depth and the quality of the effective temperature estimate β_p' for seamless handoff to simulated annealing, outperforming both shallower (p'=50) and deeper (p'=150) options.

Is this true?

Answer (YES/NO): NO